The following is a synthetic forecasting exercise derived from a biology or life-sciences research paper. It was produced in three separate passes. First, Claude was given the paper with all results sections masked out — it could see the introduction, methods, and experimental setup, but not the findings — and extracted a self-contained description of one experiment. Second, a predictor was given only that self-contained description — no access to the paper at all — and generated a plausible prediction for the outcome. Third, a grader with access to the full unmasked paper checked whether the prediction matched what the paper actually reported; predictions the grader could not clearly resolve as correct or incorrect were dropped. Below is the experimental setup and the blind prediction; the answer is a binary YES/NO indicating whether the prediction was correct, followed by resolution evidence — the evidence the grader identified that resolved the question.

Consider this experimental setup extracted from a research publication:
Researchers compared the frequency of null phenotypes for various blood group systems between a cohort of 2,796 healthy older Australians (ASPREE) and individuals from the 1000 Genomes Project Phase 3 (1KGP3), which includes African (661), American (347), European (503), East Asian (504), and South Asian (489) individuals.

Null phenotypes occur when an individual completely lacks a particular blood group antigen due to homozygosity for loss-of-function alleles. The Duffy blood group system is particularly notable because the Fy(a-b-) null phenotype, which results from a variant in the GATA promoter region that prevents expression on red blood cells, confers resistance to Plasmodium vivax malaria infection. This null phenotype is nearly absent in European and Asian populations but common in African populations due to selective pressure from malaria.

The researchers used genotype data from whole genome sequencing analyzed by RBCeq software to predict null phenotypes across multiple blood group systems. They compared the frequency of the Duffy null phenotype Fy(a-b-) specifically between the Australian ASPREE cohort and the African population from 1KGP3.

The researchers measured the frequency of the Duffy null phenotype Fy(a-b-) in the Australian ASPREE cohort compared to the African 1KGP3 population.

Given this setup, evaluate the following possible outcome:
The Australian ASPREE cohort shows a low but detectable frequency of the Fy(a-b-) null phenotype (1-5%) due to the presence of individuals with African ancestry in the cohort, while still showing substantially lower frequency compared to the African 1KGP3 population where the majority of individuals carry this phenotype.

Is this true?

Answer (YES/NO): NO